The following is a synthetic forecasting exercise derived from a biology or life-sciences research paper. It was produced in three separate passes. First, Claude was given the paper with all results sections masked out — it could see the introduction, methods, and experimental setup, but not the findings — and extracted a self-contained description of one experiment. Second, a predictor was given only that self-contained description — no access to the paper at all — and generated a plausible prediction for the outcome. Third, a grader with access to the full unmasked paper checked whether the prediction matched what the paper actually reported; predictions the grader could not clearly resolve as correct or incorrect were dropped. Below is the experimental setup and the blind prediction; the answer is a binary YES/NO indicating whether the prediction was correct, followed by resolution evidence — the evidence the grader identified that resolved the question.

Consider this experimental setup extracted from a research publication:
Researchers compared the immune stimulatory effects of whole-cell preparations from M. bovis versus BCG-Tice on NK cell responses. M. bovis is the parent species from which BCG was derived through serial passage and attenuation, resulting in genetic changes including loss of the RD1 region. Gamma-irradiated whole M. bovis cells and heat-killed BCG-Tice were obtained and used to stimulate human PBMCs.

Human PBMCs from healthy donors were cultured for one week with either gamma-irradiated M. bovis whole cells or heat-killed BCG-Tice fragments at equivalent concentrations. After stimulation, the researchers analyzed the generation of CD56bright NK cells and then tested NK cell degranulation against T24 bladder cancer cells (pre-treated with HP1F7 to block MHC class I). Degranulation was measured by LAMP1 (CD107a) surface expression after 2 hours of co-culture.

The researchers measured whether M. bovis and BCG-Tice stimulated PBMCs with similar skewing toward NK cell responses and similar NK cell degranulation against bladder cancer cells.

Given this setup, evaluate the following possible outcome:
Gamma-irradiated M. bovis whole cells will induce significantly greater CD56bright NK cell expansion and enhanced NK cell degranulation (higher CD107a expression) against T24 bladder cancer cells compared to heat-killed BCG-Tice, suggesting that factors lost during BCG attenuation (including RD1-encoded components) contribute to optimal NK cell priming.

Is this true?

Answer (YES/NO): NO